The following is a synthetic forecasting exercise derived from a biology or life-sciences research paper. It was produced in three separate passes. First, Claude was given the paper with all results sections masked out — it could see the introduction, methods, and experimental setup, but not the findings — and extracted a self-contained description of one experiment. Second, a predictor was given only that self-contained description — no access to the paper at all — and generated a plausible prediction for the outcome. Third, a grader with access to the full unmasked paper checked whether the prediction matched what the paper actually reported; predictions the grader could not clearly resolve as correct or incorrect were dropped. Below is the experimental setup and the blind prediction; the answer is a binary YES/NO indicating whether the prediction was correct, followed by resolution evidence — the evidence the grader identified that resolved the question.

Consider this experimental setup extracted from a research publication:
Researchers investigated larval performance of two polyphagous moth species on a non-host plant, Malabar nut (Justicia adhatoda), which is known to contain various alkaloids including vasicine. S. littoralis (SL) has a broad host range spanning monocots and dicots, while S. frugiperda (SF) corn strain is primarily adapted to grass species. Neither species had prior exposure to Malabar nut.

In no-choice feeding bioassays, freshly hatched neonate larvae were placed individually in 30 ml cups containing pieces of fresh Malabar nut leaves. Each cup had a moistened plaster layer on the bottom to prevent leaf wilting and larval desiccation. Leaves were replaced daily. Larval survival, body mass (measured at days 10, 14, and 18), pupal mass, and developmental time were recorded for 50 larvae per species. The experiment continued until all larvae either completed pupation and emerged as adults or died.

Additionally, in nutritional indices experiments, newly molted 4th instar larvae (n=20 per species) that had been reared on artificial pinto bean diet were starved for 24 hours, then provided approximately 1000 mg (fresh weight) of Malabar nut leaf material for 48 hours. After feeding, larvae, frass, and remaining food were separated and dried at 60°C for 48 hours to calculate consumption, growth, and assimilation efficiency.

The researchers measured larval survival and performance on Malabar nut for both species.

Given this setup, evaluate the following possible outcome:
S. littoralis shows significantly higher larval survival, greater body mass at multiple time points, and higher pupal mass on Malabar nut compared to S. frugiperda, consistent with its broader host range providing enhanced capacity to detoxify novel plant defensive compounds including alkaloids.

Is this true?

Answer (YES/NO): YES